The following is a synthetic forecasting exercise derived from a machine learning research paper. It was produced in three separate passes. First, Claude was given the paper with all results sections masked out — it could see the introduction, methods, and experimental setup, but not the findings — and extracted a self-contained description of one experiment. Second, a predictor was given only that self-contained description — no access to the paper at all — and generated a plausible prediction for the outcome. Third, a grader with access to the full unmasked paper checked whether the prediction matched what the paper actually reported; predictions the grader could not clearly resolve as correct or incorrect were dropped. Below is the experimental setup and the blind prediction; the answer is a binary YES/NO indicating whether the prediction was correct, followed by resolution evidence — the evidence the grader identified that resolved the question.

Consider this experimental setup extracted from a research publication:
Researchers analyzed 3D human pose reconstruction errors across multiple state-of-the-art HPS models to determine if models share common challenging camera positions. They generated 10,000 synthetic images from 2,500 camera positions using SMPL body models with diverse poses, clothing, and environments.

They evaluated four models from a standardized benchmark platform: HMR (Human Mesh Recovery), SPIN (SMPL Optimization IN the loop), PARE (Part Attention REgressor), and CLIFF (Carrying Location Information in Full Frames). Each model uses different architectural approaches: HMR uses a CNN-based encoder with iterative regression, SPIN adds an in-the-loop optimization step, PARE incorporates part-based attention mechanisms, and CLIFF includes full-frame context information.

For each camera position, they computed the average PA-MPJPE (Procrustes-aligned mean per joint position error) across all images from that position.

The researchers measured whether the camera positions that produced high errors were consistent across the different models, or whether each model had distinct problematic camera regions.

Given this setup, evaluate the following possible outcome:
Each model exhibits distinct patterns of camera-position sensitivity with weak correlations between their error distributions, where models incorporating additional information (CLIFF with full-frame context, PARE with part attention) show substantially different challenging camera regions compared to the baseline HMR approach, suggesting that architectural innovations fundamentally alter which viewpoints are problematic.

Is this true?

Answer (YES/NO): NO